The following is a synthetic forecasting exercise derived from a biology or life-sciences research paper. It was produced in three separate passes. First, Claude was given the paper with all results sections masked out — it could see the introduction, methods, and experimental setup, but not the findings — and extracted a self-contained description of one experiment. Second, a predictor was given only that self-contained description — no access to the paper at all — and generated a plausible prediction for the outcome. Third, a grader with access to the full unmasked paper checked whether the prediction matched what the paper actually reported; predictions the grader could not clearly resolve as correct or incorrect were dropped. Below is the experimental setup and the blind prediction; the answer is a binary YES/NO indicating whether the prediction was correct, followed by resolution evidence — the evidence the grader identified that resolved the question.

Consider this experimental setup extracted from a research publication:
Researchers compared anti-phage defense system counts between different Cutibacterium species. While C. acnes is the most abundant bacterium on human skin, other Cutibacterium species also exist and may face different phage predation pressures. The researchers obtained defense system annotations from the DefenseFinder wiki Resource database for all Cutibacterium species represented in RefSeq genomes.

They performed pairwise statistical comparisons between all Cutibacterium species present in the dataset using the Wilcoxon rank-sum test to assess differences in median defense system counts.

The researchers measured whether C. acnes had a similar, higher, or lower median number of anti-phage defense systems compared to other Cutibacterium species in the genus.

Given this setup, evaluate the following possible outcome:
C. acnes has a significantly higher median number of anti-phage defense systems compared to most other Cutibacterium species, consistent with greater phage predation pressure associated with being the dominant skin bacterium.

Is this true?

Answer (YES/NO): NO